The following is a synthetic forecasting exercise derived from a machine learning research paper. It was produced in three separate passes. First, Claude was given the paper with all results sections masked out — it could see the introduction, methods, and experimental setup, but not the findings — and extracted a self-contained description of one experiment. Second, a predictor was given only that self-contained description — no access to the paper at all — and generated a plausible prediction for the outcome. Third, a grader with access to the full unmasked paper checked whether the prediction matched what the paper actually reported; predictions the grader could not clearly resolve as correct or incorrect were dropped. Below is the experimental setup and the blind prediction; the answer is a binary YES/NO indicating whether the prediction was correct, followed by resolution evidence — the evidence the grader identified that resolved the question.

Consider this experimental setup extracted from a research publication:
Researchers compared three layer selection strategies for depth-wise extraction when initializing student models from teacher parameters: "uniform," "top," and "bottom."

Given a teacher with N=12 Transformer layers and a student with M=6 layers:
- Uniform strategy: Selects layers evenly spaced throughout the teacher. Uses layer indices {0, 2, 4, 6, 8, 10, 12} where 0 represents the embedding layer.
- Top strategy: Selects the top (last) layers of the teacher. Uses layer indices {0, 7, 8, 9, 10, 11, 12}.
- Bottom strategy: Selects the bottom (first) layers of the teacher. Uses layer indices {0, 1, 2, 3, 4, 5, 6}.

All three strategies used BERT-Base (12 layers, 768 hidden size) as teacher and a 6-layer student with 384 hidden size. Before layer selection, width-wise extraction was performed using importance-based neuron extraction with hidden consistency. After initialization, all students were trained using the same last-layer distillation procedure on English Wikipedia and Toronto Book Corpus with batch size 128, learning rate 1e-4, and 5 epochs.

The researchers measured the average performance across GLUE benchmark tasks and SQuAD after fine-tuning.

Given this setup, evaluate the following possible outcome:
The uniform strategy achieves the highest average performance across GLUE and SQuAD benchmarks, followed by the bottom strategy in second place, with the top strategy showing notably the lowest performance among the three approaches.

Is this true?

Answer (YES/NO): NO